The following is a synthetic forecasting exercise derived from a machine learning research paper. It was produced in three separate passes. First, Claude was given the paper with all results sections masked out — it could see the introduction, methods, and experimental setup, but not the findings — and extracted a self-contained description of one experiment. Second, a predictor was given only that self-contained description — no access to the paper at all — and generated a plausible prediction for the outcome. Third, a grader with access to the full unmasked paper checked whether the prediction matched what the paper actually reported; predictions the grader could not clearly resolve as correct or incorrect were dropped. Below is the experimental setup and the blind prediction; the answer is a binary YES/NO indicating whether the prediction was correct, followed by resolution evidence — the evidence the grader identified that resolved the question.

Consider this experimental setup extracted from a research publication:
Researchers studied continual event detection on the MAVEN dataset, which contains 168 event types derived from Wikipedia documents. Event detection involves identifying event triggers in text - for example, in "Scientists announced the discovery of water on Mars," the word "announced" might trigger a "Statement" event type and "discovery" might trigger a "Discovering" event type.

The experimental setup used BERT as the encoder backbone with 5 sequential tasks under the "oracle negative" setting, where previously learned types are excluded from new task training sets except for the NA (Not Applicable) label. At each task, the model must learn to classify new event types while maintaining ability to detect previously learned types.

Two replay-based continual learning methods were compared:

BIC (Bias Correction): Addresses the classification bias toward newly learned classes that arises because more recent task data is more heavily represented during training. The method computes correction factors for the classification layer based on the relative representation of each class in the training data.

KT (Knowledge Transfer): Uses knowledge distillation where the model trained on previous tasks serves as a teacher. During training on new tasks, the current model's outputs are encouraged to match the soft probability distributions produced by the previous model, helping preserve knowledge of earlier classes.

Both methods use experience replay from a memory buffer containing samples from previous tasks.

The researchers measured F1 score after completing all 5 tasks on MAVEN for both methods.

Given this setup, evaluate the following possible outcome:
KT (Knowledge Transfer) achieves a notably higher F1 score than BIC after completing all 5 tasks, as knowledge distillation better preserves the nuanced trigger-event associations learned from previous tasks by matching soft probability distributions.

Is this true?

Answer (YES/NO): YES